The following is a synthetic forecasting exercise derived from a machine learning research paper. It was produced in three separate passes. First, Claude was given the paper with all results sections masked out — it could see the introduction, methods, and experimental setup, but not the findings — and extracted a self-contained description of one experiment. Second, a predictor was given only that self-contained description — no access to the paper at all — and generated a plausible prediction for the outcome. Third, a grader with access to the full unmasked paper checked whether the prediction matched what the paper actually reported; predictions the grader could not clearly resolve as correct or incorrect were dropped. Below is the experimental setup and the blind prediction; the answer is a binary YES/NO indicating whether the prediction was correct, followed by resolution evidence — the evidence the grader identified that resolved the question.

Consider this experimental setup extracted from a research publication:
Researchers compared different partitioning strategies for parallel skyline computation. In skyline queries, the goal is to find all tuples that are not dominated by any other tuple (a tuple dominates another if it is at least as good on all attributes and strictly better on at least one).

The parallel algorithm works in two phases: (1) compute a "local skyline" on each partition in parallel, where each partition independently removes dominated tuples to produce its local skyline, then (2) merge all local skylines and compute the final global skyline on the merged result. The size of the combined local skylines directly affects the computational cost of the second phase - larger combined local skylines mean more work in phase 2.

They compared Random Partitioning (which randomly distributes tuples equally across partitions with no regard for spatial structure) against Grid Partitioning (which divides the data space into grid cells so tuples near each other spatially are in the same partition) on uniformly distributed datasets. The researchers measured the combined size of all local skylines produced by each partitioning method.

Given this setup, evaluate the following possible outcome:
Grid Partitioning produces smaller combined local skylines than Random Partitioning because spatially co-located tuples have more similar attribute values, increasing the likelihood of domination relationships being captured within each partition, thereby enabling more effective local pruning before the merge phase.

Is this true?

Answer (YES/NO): YES